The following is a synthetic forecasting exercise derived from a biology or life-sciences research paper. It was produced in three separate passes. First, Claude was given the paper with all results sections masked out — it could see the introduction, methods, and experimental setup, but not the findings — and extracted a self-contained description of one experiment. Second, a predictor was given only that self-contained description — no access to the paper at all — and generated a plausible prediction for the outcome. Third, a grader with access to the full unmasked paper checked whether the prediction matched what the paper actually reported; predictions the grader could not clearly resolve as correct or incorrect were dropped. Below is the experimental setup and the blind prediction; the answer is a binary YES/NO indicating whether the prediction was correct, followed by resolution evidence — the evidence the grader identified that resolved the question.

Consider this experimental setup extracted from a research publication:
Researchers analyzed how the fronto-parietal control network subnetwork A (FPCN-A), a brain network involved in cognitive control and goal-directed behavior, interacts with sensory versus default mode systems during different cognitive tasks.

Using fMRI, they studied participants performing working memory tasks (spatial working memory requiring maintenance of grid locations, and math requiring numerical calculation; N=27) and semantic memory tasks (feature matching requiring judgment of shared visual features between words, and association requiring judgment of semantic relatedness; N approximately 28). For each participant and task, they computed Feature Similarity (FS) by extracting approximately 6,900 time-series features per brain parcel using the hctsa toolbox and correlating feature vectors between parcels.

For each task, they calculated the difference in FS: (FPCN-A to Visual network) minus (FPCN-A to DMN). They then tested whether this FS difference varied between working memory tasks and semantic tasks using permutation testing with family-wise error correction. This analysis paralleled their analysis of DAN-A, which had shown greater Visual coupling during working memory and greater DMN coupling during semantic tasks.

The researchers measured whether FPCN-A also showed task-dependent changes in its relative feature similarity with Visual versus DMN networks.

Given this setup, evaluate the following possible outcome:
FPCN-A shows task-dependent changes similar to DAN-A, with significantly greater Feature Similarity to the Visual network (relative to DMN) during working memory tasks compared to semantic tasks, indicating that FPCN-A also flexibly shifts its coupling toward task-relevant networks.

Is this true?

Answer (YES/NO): NO